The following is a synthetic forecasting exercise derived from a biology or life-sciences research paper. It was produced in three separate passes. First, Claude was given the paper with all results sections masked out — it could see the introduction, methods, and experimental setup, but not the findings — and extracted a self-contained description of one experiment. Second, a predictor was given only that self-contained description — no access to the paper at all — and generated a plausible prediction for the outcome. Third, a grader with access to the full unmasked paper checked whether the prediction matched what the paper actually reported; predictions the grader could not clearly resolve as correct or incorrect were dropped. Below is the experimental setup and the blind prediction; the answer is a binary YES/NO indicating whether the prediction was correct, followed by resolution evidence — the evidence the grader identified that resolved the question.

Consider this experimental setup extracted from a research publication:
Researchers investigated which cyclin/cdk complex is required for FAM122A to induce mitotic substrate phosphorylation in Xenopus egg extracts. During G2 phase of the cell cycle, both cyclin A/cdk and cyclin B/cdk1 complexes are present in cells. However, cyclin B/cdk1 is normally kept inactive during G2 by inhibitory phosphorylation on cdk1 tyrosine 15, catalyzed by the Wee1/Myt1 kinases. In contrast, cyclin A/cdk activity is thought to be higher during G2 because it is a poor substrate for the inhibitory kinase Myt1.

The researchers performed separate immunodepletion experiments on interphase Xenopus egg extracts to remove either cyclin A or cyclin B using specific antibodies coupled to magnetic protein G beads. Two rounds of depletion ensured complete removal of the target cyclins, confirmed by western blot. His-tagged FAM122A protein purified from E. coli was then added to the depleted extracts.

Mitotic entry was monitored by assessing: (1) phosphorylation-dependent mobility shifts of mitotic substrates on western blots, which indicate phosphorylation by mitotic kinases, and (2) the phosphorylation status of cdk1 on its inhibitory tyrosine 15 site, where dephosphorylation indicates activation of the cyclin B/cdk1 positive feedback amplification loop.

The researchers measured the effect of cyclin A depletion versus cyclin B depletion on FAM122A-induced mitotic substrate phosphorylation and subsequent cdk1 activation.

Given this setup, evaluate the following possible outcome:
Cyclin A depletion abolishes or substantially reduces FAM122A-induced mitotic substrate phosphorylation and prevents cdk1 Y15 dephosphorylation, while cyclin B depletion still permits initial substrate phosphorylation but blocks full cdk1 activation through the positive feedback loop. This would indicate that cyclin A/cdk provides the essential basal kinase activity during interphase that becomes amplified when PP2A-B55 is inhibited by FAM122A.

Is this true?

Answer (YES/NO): YES